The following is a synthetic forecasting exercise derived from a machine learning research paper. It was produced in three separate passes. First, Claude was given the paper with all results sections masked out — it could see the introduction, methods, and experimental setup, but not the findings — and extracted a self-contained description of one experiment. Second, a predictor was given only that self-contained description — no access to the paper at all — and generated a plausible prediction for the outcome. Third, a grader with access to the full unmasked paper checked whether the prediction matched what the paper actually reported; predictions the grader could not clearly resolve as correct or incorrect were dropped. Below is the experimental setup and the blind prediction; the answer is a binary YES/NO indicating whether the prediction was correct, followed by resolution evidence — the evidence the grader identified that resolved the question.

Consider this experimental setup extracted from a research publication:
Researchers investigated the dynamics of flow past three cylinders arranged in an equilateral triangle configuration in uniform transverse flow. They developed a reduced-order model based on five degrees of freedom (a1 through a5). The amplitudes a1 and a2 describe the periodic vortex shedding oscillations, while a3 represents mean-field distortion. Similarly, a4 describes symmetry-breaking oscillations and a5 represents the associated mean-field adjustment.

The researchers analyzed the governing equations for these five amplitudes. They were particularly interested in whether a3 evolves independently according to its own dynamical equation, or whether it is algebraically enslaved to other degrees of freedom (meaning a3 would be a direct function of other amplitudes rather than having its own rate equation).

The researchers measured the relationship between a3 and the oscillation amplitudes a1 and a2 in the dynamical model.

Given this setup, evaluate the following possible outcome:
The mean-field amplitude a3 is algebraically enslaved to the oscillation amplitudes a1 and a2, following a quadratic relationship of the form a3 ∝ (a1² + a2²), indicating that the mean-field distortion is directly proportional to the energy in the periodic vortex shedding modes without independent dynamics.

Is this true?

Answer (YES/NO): YES